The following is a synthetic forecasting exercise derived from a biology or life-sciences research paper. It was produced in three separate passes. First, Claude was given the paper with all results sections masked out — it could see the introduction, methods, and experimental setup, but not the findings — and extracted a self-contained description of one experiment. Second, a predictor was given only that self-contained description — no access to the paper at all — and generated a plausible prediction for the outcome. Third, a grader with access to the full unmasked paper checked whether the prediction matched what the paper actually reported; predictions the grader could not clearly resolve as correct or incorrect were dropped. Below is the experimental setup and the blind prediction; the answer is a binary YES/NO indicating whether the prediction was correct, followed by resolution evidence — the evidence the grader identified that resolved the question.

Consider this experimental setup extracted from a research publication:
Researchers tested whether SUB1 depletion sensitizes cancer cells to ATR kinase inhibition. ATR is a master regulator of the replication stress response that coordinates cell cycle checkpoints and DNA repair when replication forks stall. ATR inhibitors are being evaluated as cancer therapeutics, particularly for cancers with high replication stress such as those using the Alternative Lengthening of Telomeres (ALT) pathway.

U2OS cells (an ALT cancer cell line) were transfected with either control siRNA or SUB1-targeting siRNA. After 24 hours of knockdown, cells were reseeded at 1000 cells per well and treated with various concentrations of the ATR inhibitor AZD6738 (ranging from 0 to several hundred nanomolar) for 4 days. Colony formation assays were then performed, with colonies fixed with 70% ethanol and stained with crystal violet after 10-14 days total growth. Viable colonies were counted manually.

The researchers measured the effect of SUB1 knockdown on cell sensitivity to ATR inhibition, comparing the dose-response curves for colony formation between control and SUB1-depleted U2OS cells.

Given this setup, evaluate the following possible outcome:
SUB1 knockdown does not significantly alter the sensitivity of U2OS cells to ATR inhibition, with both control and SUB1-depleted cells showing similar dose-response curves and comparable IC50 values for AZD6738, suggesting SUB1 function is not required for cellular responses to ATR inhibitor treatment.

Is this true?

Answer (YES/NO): NO